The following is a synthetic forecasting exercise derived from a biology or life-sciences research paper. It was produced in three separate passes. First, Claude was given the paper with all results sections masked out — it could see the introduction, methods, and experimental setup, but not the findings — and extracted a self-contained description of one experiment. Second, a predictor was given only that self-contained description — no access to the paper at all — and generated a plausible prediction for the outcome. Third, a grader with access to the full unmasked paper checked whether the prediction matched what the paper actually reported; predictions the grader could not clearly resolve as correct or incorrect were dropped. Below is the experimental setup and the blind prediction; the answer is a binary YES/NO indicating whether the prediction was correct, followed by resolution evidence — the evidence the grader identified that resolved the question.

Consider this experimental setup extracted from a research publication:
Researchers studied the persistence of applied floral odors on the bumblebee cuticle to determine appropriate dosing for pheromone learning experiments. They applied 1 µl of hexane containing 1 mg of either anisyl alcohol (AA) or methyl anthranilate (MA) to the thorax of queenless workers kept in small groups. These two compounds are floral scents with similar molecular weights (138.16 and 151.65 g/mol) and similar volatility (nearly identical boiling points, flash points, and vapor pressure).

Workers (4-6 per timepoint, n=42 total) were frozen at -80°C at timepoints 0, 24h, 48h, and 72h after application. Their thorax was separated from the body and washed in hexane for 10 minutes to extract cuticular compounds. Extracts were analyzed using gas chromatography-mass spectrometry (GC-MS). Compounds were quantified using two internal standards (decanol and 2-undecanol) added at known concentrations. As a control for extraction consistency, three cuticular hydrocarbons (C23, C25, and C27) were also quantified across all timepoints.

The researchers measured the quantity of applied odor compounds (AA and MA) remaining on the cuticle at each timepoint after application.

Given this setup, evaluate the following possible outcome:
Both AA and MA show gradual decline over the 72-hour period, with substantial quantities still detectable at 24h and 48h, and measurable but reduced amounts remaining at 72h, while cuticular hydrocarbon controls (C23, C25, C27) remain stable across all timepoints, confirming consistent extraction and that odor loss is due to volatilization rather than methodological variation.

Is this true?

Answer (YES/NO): NO